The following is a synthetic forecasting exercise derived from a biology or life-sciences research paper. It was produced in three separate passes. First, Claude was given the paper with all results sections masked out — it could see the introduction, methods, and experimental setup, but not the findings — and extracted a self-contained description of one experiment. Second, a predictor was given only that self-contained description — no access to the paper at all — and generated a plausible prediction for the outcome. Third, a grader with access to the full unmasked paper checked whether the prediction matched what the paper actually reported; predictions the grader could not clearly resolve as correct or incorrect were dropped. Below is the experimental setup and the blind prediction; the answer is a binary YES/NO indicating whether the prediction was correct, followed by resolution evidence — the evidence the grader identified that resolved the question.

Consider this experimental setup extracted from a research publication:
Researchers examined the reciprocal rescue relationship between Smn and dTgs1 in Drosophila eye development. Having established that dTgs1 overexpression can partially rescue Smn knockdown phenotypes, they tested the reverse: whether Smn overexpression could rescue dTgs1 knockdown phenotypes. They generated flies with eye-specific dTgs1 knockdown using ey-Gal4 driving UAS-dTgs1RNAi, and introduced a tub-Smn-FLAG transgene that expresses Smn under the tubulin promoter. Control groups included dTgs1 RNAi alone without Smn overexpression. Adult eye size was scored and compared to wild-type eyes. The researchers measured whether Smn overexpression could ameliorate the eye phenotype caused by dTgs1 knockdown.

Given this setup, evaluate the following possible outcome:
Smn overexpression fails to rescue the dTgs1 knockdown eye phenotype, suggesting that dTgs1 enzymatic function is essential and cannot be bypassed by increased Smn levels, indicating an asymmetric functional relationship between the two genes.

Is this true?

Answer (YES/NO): NO